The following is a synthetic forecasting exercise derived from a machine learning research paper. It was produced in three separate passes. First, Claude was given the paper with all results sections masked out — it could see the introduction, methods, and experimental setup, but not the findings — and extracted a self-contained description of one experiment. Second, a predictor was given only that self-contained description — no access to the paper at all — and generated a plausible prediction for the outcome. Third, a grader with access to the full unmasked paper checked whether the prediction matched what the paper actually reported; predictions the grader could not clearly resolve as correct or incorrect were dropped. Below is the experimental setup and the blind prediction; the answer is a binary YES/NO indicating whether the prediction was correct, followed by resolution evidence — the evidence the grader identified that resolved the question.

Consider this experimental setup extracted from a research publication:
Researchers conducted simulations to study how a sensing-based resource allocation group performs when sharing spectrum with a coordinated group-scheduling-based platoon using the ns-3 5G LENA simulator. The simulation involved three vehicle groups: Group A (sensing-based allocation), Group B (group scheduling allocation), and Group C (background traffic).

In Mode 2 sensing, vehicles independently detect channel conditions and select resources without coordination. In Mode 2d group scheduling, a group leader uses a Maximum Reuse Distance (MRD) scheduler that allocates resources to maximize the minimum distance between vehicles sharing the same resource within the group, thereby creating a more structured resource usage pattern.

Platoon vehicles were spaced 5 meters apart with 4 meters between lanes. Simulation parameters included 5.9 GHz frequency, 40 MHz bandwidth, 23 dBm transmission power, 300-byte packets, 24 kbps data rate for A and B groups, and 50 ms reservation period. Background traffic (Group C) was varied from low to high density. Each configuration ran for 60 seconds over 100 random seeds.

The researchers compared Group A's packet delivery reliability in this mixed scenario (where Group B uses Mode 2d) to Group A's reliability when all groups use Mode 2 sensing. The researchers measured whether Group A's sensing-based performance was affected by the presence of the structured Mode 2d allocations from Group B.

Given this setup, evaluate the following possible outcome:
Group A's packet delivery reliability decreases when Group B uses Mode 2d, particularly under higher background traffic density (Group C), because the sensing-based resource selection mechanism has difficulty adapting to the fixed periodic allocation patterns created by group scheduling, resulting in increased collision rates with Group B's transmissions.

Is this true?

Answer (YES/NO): NO